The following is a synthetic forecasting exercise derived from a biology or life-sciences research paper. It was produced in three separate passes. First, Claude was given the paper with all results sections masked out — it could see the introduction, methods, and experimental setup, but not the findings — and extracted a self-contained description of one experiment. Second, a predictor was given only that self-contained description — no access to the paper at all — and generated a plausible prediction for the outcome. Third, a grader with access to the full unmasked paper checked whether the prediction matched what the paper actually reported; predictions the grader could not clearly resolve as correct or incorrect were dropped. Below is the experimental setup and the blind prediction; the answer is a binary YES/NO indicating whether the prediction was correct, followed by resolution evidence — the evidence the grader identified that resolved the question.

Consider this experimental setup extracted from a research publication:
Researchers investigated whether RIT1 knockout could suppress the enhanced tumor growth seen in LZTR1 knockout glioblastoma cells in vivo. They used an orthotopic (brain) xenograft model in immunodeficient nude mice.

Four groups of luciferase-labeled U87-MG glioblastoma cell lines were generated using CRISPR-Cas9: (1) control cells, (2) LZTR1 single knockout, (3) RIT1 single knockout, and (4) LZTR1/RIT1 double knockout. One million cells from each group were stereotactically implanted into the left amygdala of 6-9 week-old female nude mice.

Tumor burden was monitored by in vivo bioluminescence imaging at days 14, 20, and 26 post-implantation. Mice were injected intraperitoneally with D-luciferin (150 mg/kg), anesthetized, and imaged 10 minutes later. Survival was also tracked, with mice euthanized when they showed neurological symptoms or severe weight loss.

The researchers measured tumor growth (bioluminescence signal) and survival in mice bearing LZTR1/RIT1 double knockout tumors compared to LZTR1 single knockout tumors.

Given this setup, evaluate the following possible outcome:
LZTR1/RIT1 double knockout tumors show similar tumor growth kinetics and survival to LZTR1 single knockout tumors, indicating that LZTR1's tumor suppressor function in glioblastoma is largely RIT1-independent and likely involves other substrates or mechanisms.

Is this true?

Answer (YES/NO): NO